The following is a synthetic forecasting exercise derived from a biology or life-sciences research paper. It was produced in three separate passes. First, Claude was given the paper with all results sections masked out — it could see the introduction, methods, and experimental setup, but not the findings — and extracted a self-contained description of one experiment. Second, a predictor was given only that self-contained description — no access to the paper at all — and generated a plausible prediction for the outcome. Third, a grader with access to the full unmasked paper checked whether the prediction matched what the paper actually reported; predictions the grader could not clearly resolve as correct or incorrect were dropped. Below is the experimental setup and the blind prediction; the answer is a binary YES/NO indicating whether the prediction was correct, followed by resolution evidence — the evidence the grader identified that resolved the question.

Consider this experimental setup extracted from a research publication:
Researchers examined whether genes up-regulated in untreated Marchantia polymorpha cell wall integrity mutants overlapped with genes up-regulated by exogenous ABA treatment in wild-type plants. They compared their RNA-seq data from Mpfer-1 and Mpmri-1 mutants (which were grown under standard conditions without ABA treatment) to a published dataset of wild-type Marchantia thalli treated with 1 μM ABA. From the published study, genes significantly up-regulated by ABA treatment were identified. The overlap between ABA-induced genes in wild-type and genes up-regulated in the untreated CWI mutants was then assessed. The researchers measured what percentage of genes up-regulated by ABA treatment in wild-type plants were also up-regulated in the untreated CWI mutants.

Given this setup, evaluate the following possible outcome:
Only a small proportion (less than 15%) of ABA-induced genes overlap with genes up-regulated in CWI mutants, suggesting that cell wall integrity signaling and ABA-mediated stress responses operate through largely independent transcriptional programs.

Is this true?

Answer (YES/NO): NO